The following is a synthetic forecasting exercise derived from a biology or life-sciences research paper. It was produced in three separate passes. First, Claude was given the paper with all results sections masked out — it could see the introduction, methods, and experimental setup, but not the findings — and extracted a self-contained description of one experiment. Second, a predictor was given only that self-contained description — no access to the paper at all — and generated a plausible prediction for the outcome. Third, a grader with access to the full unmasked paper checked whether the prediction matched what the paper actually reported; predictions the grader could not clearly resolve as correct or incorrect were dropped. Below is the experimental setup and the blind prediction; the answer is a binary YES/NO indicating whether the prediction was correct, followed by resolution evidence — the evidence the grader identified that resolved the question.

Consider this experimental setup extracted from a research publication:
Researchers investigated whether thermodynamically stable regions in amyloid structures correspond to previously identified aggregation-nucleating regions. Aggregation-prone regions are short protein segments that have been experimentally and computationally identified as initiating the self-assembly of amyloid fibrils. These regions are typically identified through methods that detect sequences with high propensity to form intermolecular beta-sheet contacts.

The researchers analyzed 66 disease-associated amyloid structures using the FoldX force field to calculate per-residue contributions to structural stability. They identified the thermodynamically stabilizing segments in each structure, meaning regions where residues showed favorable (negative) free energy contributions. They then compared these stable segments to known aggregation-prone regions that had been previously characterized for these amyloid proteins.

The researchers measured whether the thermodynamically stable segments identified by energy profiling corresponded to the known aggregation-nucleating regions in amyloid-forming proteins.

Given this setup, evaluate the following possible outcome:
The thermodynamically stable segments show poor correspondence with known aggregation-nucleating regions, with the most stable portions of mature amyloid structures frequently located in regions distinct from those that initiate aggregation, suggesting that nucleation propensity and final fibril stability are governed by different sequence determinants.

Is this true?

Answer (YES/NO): NO